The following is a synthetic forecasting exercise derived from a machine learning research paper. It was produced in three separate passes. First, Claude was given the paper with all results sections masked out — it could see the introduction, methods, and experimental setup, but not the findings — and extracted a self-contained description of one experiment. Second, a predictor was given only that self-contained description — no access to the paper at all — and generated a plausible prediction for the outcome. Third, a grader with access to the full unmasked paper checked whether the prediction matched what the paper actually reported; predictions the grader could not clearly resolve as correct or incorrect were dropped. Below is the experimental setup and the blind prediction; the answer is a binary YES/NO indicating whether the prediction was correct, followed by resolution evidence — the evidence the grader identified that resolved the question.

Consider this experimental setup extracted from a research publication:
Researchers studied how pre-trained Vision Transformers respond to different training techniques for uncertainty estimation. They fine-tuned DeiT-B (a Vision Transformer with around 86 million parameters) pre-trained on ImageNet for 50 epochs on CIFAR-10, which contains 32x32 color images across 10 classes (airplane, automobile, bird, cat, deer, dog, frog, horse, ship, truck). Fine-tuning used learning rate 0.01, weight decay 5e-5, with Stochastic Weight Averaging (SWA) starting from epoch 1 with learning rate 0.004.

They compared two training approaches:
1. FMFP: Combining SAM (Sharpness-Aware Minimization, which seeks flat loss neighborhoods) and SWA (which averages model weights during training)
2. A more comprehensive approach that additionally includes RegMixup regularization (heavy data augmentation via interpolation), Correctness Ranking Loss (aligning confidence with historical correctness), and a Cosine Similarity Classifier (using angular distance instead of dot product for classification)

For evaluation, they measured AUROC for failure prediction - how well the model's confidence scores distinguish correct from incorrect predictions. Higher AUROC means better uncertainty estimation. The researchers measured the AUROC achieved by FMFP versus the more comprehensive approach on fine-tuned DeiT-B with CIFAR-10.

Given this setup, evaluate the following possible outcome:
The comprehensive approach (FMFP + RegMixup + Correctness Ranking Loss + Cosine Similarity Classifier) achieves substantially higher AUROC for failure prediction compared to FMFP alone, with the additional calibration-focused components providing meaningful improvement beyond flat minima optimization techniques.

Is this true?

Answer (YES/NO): NO